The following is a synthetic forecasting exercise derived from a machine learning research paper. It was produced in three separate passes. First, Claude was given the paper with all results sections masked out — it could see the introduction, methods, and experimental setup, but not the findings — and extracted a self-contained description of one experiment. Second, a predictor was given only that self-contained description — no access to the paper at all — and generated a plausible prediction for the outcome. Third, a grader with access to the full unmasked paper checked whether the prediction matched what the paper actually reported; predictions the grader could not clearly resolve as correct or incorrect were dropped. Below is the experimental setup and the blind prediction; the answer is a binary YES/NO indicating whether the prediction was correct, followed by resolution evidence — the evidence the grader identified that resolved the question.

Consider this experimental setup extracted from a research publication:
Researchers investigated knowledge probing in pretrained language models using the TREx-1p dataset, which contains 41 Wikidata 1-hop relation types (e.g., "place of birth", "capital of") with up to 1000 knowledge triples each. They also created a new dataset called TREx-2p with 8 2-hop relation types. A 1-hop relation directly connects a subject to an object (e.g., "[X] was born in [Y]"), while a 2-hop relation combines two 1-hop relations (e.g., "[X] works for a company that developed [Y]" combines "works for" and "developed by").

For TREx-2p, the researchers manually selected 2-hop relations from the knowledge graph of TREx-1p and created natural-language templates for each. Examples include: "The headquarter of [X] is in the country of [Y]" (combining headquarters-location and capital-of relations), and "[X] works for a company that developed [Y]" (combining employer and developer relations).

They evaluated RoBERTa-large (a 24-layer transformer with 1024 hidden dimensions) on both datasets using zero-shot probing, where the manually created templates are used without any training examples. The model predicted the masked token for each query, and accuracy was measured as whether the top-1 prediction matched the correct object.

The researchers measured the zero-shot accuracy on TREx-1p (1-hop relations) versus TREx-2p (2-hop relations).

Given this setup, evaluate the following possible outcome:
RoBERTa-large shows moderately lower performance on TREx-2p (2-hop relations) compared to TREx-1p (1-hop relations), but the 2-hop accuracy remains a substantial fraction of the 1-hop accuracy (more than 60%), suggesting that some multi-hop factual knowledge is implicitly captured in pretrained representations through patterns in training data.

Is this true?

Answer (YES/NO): NO